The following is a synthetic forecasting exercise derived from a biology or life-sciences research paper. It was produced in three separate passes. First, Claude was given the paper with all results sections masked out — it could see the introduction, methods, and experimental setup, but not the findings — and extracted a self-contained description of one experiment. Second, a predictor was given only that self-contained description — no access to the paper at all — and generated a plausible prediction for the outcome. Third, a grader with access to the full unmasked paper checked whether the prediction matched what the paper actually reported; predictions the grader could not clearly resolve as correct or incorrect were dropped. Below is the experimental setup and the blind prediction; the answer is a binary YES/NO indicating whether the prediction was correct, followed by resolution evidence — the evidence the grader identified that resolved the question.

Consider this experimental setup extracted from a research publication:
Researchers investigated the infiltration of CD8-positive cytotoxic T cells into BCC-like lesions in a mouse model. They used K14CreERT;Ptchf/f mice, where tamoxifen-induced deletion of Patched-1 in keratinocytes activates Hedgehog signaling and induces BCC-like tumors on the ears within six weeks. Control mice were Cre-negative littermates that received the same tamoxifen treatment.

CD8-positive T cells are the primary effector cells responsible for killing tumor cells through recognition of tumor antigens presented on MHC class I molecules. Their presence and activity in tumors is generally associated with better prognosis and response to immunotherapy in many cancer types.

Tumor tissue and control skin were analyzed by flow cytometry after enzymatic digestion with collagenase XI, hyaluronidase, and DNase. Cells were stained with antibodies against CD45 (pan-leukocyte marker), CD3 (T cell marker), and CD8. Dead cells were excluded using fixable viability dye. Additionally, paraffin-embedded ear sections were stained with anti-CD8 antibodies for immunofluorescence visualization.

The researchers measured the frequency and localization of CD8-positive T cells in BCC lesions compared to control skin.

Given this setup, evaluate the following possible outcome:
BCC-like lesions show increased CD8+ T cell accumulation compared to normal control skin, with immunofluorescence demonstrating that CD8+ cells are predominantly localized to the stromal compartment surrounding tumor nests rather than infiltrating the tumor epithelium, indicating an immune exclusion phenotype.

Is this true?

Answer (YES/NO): NO